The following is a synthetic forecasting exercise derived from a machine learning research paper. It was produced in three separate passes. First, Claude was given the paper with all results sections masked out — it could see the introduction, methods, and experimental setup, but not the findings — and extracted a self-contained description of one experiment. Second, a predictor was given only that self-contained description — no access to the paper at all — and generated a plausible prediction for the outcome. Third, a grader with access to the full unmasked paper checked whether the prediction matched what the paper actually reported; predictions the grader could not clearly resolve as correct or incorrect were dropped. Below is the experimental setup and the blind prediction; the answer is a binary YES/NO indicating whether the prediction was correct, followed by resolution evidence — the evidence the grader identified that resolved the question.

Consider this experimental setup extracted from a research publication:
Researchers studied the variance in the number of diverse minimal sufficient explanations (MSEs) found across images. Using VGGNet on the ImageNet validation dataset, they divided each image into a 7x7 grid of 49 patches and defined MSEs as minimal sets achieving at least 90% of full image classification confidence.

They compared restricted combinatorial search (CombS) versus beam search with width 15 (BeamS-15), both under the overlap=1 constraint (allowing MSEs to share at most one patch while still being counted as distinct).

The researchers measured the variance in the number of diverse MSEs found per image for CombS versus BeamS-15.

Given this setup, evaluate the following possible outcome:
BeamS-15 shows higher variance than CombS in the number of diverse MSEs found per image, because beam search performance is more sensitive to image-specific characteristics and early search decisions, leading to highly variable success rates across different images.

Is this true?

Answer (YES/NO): YES